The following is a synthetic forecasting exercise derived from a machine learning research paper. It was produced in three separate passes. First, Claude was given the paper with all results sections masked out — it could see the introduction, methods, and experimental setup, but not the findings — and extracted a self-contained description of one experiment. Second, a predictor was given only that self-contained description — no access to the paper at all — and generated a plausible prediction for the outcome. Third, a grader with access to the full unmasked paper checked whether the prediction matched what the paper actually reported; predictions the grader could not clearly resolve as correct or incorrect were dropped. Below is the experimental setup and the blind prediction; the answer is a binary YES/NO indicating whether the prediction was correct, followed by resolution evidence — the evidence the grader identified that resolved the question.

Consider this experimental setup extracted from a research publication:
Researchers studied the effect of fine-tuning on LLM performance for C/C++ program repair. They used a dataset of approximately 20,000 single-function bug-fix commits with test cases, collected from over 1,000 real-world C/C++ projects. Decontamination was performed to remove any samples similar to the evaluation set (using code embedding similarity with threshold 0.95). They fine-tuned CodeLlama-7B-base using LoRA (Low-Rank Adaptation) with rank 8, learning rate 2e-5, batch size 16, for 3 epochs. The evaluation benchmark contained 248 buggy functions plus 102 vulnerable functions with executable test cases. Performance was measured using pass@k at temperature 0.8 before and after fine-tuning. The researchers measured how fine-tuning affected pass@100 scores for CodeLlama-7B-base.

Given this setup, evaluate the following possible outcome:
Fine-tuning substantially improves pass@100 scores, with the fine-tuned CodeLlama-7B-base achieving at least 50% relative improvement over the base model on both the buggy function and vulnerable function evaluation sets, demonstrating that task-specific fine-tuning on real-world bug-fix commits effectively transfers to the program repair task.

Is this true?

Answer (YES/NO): NO